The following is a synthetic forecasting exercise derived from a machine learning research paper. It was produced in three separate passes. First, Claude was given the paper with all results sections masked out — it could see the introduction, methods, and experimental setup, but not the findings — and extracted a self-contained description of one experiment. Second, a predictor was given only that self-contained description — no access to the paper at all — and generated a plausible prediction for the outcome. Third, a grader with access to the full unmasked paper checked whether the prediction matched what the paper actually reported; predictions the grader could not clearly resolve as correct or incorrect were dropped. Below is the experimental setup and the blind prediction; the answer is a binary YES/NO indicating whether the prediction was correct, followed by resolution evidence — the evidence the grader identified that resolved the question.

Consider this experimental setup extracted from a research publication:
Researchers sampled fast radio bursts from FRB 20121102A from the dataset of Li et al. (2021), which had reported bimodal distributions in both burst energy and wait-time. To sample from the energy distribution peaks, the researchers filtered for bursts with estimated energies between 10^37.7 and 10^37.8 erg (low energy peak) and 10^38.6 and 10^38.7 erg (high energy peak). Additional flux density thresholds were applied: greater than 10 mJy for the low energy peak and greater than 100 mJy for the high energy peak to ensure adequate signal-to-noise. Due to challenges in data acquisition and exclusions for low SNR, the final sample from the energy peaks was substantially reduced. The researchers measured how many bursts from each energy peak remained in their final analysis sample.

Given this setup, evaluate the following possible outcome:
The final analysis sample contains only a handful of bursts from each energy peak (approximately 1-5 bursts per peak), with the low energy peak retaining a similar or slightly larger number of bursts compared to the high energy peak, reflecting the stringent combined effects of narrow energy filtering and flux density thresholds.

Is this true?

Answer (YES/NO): NO